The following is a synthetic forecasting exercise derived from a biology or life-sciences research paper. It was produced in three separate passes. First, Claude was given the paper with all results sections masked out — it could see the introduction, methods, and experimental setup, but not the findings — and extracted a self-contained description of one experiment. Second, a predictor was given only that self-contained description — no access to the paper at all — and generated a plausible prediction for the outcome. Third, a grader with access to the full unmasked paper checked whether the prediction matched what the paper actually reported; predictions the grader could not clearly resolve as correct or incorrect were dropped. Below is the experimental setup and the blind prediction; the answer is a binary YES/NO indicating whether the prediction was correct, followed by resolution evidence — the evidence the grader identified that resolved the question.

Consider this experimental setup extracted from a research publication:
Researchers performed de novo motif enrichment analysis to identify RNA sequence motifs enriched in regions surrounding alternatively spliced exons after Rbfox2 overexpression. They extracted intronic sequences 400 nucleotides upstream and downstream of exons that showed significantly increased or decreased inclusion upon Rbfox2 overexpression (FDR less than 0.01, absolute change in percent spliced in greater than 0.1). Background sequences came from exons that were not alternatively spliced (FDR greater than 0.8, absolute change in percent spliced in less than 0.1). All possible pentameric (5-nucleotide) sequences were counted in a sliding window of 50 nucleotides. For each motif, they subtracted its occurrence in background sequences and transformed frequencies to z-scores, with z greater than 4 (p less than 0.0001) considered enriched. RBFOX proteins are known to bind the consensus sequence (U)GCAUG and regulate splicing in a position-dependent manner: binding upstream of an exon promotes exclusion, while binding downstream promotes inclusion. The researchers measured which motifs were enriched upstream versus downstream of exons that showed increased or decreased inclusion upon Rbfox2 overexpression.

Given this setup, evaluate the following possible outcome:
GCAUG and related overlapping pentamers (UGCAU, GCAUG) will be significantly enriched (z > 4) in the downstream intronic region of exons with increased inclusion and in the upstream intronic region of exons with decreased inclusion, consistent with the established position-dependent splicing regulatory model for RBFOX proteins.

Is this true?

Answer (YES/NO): YES